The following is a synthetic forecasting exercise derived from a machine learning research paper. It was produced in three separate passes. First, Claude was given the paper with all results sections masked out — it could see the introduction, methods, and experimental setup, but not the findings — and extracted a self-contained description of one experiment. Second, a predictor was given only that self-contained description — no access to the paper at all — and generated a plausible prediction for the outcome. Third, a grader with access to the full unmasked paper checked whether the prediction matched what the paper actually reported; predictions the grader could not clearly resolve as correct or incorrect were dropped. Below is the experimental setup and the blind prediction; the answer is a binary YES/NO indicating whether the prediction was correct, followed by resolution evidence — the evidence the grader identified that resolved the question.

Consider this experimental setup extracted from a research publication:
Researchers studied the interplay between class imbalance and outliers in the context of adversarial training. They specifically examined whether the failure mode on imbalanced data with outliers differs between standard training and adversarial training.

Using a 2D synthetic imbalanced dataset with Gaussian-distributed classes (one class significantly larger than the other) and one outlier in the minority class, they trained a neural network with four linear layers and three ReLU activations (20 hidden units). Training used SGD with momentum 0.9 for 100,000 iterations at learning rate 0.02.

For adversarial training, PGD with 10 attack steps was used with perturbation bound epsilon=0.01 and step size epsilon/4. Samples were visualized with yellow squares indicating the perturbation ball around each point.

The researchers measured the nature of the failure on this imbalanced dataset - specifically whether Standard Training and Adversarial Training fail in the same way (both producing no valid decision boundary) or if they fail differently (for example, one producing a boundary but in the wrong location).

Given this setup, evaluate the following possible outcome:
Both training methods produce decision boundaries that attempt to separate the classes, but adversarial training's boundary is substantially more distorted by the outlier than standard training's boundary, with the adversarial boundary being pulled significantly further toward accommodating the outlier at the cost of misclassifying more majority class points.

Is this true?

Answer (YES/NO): NO